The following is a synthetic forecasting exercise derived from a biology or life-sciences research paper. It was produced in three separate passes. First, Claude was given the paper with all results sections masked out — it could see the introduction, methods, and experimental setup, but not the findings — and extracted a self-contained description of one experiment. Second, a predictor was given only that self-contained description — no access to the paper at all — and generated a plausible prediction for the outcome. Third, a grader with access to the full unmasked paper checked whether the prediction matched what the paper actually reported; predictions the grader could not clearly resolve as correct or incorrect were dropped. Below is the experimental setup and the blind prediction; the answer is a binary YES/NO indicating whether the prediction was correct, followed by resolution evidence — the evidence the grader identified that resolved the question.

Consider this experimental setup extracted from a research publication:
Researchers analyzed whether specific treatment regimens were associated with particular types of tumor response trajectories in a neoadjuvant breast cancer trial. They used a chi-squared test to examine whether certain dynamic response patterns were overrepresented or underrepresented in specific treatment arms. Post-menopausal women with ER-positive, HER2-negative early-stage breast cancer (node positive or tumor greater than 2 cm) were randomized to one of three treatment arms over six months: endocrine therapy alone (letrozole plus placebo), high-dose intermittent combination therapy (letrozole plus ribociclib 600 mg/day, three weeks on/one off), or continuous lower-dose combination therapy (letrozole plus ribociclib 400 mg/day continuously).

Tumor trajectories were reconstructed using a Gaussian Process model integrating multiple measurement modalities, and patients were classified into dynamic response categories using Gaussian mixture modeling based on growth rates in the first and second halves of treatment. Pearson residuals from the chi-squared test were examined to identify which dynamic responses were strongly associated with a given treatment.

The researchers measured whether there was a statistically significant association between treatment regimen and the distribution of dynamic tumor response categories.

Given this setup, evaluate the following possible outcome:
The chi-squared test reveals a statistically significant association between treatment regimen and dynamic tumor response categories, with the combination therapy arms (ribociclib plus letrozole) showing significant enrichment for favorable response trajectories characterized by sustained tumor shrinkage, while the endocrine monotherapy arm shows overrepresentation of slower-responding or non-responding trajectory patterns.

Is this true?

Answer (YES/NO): NO